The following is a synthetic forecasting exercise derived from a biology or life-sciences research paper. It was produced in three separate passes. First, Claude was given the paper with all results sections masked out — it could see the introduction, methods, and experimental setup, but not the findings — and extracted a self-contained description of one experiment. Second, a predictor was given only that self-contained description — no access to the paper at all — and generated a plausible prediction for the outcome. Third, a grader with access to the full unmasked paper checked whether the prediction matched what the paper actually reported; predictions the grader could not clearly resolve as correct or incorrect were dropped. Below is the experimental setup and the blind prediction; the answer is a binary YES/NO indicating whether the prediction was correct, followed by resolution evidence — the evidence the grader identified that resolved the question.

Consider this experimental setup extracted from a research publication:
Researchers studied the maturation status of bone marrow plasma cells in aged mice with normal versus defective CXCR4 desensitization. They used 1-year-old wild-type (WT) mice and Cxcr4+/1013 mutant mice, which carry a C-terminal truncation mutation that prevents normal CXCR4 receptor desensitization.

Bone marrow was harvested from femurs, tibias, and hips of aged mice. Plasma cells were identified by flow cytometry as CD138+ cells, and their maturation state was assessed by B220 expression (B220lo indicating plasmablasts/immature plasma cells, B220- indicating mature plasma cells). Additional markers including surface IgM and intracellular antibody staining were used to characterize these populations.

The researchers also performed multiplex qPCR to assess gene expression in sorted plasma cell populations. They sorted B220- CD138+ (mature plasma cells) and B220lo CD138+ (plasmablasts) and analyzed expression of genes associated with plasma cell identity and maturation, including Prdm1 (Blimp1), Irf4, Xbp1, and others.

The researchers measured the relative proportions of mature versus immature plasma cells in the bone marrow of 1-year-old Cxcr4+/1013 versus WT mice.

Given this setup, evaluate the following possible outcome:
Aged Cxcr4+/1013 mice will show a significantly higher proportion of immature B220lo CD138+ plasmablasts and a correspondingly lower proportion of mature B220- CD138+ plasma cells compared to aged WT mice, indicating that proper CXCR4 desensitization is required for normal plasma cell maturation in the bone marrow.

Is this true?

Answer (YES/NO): NO